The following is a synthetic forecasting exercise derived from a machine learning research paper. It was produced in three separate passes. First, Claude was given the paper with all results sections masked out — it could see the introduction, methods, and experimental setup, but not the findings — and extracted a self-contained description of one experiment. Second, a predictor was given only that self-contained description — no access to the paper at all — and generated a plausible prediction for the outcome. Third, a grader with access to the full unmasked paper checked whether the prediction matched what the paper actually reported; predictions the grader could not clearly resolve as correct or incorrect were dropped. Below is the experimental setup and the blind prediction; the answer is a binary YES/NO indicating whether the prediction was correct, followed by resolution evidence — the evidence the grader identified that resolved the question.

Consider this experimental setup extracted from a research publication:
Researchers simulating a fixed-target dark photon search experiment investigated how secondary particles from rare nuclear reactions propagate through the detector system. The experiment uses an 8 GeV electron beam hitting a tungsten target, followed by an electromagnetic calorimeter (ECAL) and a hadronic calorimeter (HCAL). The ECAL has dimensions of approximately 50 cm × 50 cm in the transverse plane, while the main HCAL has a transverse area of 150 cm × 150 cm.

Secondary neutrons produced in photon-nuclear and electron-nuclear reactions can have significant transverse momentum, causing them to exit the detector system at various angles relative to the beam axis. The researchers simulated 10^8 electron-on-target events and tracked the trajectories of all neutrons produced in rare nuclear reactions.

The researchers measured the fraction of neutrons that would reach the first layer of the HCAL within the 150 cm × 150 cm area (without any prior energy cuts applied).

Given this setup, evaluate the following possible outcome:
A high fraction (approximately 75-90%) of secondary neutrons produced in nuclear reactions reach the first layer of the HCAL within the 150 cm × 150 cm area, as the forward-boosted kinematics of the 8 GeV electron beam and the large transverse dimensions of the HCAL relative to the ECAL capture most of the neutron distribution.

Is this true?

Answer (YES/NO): NO